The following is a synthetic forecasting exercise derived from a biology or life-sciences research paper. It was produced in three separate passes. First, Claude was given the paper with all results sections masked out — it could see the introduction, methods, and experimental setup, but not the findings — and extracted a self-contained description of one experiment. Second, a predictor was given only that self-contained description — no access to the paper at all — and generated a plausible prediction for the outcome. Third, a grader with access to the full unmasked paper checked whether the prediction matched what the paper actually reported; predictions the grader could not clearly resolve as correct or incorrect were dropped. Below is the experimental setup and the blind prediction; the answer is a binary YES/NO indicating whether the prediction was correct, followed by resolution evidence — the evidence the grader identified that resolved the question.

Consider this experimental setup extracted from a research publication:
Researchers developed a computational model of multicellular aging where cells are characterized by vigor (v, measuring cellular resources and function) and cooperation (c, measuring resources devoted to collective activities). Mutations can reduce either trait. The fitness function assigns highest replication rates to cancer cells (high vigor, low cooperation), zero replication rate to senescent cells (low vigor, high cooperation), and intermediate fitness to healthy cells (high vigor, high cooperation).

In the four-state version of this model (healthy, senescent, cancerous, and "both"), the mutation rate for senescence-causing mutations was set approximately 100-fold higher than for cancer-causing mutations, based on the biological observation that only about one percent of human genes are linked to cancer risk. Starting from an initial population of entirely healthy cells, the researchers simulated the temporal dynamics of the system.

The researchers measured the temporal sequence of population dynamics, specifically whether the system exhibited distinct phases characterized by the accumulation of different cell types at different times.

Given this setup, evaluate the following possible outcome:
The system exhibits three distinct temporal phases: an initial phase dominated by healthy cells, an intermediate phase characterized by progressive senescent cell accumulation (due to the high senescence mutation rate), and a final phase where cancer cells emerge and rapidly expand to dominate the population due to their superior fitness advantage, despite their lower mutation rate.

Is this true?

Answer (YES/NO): NO